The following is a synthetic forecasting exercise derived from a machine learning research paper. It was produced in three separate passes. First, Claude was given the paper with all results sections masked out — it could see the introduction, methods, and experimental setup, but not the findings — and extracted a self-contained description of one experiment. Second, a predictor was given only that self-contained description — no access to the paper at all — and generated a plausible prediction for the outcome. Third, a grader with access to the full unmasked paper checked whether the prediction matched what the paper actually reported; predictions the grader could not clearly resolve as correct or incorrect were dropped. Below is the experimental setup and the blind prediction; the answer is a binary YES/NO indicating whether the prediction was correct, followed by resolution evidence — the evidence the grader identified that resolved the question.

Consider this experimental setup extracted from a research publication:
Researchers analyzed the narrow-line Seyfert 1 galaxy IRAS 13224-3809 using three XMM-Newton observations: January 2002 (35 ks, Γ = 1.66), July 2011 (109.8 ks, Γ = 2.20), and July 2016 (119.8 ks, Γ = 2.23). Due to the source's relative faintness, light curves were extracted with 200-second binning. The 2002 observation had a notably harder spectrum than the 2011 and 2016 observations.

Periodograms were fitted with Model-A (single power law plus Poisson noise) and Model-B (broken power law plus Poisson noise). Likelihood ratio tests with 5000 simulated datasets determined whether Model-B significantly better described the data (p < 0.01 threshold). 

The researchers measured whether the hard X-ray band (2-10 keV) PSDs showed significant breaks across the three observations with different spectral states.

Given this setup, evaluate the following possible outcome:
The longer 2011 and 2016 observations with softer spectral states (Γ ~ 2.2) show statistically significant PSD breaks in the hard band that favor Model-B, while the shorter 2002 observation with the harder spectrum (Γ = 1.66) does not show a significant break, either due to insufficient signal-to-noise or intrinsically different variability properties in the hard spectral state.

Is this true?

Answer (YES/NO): NO